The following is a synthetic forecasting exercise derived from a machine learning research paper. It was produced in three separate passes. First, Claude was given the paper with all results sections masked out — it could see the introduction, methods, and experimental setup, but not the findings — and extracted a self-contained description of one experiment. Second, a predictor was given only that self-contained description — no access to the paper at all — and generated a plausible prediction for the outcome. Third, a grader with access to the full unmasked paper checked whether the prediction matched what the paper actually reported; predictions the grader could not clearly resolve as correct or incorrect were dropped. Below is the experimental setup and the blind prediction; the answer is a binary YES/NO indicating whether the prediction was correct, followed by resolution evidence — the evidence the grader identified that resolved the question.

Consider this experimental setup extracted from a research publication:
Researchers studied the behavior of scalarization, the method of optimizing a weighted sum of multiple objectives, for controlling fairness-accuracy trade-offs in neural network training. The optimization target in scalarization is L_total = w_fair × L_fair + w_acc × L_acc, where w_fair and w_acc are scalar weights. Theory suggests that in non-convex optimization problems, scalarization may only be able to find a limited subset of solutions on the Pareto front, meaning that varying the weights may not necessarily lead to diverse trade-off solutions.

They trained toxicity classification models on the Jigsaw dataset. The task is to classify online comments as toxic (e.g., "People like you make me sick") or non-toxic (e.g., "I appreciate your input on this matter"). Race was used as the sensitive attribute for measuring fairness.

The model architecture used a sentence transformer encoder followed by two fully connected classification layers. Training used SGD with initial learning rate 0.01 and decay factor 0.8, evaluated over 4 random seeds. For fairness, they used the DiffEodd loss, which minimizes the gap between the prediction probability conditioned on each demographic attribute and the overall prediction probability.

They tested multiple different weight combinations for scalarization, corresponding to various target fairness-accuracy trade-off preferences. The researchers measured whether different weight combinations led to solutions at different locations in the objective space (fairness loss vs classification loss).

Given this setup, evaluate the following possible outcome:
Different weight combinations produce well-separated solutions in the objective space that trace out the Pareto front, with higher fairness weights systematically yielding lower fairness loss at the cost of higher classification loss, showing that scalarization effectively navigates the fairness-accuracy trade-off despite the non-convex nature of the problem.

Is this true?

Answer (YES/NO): NO